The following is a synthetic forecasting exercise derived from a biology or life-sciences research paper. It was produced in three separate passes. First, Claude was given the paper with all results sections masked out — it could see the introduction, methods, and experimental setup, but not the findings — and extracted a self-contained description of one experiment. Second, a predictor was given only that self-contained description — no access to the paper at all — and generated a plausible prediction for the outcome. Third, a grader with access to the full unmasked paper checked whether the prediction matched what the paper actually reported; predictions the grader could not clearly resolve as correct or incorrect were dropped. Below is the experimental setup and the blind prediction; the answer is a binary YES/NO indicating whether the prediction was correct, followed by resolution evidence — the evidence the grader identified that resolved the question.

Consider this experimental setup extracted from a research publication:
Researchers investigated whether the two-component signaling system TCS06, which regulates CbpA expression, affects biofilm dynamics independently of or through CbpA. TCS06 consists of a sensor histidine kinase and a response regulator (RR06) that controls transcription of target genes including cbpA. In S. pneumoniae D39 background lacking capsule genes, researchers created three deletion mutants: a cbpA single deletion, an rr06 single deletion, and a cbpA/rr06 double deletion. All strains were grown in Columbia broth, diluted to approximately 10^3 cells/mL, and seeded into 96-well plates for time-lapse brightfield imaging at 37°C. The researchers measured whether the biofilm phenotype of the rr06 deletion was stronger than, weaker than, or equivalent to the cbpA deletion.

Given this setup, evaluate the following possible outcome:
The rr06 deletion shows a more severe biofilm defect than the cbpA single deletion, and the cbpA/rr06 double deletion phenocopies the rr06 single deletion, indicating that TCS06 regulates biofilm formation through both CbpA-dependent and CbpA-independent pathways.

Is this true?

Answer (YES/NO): NO